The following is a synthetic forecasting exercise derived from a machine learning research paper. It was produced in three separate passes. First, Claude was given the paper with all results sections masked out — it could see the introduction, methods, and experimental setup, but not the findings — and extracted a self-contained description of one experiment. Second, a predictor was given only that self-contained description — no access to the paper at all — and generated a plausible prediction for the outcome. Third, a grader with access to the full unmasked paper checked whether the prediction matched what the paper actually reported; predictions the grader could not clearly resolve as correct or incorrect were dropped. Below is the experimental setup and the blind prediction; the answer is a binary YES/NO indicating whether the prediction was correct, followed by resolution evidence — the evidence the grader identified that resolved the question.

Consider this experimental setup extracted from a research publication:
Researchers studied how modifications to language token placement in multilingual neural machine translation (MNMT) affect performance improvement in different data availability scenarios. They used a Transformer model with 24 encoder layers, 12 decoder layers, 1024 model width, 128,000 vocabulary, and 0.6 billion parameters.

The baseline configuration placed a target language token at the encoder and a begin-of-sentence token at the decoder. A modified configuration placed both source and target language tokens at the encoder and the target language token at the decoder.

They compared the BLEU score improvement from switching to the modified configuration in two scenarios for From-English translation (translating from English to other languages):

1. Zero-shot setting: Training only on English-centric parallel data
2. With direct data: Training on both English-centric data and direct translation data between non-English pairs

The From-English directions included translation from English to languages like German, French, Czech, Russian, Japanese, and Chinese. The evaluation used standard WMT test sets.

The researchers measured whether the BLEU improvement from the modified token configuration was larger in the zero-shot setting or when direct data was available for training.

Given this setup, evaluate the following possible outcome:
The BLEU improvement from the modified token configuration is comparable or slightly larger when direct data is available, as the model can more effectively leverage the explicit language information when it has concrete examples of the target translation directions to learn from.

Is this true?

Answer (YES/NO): NO